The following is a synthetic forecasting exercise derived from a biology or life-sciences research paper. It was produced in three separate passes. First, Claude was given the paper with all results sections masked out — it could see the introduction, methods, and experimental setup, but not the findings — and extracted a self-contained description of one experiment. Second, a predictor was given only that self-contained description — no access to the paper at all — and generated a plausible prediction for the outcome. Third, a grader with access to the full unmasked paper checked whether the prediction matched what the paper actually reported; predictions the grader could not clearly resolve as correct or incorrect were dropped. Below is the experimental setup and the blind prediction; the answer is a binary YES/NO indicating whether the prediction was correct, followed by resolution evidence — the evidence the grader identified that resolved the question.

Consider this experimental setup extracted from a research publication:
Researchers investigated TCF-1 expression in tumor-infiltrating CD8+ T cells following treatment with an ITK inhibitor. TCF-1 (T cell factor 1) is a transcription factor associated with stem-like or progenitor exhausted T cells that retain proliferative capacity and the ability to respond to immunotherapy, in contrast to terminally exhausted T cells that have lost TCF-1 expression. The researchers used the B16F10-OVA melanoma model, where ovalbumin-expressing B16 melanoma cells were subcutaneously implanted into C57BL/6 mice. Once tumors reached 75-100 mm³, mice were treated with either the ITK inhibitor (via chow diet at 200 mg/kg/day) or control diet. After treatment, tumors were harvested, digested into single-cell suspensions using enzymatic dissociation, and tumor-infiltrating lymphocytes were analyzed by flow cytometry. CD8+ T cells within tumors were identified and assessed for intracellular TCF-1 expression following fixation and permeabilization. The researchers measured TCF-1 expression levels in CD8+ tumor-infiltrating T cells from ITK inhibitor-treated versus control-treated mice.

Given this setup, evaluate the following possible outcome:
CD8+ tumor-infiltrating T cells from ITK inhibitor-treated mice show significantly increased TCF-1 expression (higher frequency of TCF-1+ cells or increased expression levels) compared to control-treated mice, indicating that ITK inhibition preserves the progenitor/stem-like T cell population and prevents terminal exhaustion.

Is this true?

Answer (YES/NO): YES